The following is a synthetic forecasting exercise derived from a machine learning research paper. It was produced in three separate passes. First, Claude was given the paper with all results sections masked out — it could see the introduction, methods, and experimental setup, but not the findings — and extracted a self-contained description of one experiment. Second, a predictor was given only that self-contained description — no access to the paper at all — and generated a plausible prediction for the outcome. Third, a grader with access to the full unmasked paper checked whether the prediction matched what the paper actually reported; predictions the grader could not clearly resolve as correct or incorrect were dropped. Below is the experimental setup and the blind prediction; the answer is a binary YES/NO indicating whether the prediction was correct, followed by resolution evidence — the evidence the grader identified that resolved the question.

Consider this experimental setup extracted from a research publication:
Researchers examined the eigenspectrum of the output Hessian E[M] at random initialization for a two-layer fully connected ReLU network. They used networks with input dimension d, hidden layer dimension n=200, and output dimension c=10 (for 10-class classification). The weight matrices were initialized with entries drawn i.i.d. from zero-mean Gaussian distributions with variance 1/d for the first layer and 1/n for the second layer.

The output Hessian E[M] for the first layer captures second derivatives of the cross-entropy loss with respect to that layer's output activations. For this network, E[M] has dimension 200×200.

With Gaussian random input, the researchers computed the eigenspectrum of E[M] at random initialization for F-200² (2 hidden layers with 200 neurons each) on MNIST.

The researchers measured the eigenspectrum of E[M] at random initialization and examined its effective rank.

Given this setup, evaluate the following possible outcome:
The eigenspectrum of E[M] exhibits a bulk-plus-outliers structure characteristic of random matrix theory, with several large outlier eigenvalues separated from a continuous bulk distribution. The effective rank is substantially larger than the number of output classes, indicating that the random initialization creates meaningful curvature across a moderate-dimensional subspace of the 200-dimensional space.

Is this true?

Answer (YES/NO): NO